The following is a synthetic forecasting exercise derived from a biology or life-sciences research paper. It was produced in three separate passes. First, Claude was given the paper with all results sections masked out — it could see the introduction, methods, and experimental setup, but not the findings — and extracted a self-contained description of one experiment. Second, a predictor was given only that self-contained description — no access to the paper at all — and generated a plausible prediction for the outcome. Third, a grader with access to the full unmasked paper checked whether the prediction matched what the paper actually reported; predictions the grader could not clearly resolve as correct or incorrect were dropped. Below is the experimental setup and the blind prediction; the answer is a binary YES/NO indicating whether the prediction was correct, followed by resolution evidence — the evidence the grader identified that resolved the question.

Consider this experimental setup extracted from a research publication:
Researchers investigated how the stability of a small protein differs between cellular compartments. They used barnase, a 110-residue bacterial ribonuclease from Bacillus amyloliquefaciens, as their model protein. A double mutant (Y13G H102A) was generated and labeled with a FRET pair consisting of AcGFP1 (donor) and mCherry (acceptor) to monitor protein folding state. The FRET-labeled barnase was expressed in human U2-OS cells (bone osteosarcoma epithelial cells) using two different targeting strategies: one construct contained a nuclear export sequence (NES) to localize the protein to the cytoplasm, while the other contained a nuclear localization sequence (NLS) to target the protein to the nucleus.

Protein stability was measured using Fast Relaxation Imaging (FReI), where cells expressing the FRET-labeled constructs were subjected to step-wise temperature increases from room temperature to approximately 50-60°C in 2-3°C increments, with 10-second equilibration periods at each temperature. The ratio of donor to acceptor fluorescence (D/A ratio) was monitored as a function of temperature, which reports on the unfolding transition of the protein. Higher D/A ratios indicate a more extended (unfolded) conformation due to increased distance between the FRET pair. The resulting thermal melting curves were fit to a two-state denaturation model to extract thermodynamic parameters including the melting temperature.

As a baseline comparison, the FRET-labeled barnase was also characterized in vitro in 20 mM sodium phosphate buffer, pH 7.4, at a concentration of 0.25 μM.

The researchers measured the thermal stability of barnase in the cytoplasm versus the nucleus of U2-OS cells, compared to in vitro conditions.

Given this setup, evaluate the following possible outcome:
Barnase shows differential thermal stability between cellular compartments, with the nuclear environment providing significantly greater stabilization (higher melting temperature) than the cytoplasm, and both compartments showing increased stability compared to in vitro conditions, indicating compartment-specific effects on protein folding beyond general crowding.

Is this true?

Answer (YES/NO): NO